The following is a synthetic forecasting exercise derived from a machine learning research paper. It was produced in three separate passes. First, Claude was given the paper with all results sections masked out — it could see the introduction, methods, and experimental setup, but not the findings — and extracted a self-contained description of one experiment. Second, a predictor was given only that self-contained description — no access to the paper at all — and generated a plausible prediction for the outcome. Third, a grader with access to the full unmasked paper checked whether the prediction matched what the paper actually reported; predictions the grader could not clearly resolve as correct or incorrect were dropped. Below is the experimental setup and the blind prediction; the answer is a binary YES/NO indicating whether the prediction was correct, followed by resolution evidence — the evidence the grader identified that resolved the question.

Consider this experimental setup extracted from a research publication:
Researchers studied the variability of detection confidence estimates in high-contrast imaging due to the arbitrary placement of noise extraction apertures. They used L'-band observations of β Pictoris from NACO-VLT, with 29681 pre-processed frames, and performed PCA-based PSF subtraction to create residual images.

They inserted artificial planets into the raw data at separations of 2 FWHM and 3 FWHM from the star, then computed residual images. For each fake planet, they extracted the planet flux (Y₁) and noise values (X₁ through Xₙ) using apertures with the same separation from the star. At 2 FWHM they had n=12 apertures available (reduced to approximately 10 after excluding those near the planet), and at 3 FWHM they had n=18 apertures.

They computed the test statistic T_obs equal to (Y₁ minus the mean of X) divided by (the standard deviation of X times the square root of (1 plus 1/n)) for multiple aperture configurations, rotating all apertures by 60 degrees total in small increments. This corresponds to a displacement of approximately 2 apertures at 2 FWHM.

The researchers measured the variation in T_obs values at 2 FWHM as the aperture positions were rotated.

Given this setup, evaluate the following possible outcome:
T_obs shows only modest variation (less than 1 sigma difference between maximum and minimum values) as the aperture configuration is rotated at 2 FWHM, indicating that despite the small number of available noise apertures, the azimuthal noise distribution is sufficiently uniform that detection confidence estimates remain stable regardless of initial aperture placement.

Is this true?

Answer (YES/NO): NO